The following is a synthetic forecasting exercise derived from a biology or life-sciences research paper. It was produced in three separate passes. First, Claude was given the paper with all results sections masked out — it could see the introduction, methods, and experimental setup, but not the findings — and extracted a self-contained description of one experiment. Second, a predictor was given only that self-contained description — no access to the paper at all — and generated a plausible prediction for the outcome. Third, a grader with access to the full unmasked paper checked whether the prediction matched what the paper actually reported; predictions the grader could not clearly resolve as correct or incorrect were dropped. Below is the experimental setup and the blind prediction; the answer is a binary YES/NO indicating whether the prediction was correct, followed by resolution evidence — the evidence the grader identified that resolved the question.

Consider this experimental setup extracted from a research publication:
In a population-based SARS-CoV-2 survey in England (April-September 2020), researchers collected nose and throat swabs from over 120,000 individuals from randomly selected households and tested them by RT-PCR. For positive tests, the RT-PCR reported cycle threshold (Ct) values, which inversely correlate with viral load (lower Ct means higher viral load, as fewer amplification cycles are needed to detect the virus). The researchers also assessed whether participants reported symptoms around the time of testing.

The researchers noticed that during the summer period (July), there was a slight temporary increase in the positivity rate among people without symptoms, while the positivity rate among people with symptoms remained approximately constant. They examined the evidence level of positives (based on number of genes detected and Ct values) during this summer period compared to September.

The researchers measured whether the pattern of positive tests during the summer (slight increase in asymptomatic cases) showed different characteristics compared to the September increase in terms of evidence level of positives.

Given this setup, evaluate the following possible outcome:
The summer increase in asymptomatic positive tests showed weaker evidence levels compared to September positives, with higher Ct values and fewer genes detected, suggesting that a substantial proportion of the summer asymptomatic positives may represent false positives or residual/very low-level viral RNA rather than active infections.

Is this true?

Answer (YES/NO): NO